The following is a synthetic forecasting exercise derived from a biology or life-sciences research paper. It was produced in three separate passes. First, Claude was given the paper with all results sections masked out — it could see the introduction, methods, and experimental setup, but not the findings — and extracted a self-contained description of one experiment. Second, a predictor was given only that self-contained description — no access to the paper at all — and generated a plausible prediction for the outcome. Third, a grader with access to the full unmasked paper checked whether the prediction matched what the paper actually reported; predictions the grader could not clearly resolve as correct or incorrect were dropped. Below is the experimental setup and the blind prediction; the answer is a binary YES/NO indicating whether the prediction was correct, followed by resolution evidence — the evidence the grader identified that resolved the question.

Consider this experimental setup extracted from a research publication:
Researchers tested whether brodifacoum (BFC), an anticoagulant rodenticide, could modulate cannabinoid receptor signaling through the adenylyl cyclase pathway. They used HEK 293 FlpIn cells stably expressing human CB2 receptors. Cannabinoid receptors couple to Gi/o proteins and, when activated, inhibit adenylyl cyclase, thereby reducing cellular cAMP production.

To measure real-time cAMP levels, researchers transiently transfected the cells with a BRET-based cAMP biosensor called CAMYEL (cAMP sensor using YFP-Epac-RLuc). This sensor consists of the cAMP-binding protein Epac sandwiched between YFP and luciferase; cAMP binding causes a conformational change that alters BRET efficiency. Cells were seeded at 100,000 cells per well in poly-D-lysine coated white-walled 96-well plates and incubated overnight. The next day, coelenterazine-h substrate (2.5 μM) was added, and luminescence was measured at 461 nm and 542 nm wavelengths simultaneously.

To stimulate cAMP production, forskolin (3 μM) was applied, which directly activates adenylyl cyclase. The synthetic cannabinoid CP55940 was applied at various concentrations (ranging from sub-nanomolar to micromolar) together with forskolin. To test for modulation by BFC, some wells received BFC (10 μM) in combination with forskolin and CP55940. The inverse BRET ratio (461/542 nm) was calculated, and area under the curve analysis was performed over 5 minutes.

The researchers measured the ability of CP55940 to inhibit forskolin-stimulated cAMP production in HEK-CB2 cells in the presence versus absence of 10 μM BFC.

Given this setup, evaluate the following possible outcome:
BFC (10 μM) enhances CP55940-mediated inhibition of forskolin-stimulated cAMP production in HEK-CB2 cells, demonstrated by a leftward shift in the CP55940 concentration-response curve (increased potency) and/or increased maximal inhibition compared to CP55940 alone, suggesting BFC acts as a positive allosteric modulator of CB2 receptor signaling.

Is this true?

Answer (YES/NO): NO